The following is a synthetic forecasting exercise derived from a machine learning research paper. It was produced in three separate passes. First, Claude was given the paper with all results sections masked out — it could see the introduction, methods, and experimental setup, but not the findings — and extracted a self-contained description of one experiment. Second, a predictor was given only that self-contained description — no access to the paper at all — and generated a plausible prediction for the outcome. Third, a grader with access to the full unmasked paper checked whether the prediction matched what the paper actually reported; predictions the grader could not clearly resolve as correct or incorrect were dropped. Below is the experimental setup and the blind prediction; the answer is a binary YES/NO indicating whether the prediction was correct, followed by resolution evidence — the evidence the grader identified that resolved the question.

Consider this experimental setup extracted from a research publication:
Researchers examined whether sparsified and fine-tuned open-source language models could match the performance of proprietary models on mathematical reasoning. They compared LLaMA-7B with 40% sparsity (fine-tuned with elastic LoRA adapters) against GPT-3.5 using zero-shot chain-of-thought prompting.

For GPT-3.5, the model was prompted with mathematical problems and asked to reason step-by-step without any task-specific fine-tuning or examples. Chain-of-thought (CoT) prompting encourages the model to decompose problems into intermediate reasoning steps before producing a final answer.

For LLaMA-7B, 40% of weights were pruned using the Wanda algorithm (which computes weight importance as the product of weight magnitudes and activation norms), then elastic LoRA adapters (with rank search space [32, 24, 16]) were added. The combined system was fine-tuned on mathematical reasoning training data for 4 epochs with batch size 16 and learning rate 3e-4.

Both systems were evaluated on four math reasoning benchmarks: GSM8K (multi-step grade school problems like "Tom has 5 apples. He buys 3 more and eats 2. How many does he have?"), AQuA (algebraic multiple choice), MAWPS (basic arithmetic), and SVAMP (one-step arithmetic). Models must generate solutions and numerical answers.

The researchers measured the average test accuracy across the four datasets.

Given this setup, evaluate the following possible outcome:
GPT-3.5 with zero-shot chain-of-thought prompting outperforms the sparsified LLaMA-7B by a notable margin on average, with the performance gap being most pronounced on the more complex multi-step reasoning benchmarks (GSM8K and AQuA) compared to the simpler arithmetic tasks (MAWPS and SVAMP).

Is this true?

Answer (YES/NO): NO